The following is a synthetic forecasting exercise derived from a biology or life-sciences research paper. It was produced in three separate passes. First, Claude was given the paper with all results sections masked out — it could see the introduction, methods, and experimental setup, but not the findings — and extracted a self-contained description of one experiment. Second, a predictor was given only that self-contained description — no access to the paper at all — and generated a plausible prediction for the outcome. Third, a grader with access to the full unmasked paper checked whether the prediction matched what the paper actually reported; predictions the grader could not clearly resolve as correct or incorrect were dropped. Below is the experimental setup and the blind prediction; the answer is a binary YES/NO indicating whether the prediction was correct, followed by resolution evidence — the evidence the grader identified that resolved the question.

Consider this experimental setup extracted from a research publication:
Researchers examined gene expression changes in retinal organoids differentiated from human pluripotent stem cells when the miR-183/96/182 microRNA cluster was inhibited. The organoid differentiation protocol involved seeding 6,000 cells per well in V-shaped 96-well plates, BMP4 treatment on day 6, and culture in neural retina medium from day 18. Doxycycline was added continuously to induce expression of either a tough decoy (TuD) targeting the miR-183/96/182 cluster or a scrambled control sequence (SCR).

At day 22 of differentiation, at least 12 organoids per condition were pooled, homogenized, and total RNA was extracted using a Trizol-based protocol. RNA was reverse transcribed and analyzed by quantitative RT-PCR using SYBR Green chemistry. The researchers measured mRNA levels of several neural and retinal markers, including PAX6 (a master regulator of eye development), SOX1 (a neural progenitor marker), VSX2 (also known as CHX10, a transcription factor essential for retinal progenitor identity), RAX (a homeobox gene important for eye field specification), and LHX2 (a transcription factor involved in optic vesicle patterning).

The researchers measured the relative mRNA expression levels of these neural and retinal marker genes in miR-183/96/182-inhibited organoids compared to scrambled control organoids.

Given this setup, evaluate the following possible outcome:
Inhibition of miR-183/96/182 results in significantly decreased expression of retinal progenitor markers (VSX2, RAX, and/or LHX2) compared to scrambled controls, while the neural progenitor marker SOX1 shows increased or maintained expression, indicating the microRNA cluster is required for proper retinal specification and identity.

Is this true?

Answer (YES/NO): NO